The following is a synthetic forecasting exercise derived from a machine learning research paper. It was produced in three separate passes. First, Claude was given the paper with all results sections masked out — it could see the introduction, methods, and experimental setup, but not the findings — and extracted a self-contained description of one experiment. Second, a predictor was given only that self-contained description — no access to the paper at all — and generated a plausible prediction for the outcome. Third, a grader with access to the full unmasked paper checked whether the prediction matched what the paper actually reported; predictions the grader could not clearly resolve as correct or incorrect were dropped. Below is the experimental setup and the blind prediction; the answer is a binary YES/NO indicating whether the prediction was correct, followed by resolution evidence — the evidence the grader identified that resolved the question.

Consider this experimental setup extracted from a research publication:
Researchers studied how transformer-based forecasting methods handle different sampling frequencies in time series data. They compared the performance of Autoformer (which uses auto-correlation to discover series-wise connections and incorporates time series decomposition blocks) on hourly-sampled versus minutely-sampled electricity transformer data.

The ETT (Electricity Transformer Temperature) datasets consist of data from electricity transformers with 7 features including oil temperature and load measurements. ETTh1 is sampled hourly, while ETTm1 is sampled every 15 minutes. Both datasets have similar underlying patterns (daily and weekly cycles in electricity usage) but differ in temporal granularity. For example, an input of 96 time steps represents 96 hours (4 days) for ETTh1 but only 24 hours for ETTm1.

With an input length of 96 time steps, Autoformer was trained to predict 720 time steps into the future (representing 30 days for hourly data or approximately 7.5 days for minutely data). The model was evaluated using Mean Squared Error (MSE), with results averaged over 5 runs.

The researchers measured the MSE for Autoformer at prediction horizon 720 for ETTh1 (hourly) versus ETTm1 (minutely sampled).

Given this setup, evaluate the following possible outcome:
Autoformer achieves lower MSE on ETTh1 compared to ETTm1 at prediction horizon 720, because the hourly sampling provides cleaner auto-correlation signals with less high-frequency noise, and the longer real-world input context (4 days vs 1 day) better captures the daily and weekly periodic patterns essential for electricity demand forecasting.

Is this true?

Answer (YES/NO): YES